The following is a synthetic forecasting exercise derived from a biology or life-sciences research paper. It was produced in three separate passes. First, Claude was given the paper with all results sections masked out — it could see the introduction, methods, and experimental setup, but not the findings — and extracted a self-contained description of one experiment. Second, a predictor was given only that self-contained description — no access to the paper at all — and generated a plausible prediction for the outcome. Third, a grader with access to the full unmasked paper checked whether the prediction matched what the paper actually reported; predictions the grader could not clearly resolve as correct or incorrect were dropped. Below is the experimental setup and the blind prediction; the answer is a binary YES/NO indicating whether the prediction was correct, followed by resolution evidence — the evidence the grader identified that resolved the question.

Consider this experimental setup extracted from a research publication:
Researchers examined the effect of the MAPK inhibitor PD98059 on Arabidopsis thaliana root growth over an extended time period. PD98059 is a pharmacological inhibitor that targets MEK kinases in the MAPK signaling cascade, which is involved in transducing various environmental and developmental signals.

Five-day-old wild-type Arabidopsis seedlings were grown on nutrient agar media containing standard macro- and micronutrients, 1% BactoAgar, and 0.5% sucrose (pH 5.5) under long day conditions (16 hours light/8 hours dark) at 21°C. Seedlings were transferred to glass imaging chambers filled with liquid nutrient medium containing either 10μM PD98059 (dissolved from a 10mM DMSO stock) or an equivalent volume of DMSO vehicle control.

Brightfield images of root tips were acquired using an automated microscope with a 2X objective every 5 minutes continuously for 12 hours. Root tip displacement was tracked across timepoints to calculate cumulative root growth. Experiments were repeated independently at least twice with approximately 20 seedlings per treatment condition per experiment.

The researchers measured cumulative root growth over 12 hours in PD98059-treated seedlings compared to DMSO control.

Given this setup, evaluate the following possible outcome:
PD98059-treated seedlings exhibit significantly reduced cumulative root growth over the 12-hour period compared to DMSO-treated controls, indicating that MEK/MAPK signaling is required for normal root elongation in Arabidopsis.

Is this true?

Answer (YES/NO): NO